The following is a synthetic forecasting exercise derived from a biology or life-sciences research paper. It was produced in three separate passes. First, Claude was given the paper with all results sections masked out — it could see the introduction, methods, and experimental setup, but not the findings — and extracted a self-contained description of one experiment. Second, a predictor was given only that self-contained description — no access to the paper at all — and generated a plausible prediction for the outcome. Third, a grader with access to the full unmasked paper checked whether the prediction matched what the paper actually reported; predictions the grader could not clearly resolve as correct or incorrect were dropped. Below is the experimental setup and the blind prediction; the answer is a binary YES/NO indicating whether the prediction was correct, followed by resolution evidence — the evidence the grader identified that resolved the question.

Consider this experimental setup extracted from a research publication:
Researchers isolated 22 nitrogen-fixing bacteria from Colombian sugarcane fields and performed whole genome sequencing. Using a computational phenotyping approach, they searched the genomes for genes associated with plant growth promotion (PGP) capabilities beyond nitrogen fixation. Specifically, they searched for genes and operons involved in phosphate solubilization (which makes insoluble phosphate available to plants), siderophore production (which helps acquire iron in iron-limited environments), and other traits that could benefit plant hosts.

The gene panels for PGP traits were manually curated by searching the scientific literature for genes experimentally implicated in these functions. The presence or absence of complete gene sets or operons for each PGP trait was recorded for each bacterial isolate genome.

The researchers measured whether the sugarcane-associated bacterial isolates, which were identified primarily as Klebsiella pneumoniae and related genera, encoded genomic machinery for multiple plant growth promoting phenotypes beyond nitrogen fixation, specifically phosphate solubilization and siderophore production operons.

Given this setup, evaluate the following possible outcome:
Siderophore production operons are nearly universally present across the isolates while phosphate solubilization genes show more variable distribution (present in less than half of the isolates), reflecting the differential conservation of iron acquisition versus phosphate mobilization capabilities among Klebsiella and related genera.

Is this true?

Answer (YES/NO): NO